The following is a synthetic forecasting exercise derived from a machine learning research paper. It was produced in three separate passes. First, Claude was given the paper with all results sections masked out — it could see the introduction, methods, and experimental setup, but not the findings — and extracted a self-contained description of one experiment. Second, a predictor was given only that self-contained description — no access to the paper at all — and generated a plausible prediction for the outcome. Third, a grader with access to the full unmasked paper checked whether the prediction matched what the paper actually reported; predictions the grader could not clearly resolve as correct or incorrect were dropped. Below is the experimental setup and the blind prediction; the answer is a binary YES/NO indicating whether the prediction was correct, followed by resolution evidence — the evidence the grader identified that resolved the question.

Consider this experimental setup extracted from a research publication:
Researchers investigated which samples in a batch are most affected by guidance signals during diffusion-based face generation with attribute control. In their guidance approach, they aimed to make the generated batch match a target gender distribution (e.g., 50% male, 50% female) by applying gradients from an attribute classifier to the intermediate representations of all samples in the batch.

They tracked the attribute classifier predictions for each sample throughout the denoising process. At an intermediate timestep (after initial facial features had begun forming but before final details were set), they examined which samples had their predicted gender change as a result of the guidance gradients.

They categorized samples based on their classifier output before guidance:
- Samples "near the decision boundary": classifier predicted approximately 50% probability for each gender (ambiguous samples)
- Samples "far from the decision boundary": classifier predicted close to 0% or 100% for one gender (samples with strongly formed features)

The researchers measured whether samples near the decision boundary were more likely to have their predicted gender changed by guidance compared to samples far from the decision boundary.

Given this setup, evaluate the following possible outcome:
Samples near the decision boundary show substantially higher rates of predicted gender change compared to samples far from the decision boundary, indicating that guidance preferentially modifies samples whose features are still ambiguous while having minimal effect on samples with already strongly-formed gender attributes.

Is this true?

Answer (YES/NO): YES